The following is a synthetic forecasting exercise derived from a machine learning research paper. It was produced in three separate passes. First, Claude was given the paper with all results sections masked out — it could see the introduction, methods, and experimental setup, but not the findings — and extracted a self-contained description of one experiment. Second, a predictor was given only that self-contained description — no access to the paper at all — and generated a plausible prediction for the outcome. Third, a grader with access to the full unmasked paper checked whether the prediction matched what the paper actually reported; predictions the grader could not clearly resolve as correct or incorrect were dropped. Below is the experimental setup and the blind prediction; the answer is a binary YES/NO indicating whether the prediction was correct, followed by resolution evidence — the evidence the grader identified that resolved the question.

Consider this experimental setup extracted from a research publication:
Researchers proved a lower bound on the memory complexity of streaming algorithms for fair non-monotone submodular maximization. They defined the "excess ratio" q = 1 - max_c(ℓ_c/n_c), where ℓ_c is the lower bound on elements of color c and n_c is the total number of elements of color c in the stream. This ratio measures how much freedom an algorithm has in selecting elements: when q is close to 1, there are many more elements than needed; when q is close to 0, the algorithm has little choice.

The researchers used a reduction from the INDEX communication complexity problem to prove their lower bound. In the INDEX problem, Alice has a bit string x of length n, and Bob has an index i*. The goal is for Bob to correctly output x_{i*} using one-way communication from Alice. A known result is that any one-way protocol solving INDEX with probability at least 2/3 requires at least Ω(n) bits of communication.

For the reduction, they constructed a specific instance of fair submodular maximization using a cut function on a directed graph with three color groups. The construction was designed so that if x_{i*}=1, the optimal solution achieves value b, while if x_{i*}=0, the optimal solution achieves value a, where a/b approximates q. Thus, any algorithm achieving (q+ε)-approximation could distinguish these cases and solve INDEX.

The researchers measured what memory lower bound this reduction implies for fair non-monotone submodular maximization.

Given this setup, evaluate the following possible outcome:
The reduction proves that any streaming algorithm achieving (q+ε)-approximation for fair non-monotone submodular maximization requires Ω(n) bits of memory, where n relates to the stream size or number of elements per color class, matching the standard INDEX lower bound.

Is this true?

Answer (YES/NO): YES